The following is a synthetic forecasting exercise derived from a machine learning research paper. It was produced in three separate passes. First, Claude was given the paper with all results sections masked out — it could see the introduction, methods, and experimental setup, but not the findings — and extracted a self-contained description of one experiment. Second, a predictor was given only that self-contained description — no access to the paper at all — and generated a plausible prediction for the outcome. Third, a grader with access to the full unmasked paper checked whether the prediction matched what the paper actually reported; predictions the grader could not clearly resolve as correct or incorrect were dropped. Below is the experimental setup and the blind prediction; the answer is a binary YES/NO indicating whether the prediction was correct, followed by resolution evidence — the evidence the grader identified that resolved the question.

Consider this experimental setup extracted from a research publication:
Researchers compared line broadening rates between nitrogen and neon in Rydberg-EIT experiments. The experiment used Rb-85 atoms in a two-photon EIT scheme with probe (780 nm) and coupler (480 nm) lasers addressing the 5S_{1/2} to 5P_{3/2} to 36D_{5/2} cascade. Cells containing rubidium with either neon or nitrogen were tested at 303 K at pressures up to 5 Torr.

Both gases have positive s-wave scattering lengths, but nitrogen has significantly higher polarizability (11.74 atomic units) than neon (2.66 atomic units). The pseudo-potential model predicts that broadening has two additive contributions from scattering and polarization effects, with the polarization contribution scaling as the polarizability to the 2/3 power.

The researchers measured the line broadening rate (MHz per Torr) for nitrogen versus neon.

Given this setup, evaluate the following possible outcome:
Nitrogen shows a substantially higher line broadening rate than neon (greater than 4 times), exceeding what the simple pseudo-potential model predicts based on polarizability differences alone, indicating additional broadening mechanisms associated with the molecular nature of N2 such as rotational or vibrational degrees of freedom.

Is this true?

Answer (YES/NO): YES